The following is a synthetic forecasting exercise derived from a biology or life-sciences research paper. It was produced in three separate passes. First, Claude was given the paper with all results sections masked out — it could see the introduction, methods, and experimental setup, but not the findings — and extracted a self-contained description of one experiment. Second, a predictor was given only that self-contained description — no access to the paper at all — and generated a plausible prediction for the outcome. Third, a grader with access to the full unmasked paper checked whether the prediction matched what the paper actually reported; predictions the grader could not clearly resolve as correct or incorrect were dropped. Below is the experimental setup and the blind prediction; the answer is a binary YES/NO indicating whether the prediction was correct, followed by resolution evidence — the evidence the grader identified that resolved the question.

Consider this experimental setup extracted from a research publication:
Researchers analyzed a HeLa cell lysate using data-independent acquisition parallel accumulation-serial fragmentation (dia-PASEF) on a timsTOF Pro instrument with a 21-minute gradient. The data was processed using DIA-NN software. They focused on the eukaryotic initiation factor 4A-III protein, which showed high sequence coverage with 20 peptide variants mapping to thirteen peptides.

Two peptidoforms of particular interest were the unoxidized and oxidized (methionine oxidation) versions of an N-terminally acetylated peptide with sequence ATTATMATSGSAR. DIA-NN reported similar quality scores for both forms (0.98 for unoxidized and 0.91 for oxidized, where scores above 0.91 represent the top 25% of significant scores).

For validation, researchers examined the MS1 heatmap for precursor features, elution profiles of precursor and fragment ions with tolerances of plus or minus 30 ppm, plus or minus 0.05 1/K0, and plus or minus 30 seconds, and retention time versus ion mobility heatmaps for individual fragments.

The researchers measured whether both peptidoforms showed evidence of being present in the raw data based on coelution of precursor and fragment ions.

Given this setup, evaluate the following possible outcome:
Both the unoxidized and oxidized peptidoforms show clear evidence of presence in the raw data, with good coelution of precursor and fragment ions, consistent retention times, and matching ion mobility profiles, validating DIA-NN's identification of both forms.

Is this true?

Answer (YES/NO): NO